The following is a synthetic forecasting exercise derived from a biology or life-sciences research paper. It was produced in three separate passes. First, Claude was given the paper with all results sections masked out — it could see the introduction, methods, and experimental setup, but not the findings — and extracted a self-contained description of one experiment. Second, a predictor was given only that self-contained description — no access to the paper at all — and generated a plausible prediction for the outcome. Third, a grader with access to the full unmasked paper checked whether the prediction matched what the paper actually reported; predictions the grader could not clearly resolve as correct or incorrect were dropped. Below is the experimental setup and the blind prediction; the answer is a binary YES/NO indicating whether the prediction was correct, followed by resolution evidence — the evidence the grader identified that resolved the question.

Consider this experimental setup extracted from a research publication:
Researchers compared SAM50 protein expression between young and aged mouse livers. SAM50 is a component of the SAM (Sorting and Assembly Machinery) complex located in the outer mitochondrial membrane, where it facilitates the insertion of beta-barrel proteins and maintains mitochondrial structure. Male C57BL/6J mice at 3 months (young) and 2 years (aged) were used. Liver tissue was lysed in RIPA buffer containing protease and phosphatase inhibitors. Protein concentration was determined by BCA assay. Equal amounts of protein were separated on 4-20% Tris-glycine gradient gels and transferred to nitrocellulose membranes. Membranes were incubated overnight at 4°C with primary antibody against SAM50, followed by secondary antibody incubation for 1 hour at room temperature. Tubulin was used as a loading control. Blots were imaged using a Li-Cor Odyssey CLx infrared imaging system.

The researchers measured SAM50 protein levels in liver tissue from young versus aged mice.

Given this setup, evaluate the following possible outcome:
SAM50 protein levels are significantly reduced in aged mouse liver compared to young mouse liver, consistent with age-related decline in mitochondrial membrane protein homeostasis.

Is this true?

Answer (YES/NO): NO